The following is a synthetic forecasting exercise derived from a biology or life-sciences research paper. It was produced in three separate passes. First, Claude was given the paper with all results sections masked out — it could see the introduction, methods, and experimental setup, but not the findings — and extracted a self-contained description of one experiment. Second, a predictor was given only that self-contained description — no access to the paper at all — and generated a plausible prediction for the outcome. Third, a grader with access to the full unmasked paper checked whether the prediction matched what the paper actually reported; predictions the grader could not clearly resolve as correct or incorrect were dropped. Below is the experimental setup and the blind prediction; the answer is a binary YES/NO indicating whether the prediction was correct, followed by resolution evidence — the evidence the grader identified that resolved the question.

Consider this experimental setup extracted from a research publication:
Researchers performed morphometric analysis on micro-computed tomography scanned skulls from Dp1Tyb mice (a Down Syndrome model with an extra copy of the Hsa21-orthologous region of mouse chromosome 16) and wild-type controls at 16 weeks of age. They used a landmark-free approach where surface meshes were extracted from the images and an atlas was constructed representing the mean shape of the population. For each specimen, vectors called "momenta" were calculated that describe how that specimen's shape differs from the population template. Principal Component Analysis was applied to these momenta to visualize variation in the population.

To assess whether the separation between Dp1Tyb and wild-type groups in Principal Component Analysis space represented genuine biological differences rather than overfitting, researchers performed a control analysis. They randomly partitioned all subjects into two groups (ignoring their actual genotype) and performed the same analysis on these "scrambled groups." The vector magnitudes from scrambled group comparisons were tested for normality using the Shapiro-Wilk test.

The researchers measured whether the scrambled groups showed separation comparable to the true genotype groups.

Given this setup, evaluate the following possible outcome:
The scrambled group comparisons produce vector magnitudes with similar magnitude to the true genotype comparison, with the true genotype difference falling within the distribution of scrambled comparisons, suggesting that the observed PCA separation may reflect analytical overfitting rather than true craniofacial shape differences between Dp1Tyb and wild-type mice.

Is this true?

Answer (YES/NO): NO